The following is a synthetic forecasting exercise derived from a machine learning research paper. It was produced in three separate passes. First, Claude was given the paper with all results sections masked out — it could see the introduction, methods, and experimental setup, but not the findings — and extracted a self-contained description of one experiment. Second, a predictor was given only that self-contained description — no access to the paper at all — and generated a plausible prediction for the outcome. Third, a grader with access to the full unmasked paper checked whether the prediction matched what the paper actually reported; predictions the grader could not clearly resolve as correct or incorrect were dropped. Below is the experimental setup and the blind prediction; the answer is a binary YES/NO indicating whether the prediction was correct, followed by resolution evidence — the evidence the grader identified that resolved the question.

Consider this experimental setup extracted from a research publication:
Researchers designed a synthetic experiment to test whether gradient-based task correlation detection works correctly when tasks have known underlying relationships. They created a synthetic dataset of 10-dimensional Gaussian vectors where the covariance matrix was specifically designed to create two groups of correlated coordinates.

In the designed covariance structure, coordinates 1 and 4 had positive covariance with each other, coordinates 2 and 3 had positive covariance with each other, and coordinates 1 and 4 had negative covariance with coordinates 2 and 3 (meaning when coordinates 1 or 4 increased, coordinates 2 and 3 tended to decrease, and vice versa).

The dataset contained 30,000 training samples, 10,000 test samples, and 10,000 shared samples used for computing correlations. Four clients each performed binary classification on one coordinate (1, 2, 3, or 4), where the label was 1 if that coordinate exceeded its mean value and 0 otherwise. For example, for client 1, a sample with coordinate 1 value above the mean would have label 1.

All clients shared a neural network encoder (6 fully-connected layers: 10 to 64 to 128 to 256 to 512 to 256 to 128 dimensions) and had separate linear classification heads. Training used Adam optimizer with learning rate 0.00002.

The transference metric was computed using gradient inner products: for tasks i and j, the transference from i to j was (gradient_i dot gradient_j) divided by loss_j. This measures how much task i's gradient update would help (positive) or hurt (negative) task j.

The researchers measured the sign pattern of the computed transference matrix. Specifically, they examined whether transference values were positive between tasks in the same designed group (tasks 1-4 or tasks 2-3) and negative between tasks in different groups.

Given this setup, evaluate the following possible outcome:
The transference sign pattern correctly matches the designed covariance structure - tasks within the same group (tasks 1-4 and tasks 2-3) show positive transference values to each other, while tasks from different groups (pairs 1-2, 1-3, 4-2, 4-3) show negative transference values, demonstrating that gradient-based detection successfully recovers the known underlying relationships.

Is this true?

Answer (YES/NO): YES